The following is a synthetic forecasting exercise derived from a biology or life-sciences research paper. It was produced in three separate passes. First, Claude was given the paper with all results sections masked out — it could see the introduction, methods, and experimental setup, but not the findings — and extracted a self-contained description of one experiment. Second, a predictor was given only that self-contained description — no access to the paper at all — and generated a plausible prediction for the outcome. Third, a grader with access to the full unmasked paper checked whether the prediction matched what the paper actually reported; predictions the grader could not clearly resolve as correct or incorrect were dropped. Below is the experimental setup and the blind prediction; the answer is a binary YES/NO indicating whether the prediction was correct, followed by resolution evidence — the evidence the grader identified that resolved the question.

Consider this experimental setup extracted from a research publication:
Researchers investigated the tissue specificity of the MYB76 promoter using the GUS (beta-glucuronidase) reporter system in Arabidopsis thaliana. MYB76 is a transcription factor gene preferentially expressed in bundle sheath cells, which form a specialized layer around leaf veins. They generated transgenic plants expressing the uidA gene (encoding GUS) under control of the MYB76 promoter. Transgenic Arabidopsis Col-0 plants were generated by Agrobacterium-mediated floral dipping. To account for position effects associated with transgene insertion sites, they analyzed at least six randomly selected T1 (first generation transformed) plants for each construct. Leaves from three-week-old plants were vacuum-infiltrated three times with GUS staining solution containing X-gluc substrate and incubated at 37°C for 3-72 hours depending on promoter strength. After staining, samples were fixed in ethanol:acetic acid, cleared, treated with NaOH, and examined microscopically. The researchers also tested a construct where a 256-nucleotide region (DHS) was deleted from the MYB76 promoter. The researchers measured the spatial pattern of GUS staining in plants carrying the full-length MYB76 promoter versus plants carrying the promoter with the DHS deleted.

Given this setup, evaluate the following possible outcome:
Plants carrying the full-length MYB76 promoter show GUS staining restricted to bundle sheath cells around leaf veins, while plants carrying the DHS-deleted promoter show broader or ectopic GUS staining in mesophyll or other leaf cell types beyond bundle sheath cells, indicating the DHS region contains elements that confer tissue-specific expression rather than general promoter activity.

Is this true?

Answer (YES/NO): NO